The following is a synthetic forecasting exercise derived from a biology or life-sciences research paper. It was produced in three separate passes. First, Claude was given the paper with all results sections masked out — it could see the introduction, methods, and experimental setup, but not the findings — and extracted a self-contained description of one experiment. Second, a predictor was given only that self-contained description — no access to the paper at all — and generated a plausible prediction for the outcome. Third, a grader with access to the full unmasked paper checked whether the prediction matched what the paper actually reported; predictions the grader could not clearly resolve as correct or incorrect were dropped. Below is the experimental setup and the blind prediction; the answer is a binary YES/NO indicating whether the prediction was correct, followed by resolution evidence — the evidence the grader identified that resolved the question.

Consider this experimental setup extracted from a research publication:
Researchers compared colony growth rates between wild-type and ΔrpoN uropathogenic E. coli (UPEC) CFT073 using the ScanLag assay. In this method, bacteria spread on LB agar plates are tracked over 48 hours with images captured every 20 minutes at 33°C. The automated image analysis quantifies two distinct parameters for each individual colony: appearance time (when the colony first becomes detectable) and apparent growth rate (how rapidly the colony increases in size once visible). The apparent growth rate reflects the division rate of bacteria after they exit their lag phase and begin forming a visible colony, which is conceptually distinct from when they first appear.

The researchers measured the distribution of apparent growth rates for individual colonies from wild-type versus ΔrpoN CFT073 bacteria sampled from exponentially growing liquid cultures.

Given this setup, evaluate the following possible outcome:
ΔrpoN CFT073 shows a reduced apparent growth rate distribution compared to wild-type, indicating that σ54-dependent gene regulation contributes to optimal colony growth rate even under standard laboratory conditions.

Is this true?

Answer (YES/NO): YES